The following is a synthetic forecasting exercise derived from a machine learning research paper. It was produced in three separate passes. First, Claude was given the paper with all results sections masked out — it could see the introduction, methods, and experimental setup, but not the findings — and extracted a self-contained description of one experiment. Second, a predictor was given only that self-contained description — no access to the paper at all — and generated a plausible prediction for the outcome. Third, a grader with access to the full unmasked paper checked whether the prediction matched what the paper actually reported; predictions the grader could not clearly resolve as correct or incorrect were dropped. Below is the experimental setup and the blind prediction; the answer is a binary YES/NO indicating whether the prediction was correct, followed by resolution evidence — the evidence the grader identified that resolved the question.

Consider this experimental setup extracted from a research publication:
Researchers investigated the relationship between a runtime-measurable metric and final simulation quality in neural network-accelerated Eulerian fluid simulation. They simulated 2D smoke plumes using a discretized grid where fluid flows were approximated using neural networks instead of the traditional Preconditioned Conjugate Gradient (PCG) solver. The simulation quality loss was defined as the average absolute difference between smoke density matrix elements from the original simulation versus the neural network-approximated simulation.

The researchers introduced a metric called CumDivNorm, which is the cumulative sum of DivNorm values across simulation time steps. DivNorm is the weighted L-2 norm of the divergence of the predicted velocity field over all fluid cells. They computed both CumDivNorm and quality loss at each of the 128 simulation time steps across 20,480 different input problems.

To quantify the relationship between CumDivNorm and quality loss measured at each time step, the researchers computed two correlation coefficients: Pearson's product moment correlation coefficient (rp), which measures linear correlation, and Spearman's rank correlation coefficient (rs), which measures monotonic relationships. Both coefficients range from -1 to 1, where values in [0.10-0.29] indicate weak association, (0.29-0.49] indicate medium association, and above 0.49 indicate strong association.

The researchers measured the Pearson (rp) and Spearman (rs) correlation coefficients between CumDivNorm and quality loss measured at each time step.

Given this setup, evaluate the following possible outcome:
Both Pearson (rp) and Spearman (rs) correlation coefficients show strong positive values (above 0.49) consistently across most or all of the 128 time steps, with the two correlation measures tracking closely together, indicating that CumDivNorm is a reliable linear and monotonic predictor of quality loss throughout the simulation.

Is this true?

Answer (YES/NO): NO